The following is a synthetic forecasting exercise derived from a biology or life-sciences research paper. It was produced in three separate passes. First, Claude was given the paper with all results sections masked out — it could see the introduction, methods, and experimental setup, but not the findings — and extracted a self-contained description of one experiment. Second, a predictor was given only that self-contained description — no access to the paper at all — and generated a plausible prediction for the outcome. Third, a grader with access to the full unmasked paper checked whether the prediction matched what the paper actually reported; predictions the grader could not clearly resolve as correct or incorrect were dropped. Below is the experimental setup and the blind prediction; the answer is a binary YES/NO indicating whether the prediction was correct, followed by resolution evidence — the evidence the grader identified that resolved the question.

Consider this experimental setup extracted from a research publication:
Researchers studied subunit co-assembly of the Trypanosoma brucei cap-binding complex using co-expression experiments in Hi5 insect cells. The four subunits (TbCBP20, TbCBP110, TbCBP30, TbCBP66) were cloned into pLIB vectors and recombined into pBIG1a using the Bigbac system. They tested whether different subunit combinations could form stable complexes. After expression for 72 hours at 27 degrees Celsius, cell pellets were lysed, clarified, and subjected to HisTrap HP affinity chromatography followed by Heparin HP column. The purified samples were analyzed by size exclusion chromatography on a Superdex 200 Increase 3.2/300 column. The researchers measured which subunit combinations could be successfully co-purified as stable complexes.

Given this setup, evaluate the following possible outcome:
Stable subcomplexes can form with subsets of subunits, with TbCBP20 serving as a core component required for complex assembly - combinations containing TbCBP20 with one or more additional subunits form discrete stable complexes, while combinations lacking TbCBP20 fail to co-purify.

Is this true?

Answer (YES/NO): NO